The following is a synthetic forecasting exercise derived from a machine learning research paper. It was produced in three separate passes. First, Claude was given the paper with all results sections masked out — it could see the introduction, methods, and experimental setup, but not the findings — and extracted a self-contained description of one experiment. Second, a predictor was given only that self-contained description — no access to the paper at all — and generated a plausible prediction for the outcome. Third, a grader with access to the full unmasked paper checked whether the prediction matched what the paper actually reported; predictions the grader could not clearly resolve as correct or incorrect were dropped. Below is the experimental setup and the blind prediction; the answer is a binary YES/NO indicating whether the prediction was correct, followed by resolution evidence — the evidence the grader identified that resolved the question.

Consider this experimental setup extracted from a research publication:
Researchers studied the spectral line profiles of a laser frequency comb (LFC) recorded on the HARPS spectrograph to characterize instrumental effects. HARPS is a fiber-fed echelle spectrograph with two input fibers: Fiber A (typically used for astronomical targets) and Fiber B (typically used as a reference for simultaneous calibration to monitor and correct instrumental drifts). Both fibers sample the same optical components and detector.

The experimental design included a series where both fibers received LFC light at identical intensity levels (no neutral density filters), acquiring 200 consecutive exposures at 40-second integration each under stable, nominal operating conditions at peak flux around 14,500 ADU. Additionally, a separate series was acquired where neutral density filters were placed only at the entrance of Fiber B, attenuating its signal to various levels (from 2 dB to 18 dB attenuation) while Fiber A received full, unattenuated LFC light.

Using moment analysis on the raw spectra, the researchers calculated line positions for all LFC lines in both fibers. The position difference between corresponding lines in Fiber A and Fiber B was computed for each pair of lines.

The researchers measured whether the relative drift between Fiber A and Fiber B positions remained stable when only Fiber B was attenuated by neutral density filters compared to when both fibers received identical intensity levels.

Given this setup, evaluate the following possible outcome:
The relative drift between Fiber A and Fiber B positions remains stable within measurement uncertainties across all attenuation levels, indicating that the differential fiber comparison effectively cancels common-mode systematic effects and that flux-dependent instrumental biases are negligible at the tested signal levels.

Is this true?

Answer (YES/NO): NO